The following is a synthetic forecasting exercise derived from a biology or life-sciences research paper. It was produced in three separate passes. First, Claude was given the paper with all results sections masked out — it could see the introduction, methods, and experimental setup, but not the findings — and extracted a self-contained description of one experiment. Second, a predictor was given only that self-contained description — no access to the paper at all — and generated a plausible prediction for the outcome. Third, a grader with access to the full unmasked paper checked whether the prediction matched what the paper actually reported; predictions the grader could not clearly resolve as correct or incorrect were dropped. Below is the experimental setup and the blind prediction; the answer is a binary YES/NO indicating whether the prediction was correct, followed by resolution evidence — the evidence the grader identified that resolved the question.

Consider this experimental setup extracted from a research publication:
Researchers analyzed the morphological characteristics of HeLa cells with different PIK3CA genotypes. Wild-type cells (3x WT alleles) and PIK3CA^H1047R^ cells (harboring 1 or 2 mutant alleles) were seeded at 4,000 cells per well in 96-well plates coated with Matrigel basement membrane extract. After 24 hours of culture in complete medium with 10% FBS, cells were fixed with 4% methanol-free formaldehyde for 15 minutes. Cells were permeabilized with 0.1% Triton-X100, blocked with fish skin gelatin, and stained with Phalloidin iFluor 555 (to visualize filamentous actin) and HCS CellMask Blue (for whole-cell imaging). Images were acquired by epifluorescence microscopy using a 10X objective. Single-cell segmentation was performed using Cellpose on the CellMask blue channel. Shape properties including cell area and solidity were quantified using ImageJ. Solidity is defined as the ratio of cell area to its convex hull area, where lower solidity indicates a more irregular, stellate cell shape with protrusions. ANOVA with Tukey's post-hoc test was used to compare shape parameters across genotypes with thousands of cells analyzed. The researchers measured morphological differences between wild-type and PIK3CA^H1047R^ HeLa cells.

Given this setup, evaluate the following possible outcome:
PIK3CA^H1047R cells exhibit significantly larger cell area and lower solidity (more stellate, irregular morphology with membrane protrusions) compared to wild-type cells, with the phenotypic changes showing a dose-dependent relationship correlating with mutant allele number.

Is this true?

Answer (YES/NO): NO